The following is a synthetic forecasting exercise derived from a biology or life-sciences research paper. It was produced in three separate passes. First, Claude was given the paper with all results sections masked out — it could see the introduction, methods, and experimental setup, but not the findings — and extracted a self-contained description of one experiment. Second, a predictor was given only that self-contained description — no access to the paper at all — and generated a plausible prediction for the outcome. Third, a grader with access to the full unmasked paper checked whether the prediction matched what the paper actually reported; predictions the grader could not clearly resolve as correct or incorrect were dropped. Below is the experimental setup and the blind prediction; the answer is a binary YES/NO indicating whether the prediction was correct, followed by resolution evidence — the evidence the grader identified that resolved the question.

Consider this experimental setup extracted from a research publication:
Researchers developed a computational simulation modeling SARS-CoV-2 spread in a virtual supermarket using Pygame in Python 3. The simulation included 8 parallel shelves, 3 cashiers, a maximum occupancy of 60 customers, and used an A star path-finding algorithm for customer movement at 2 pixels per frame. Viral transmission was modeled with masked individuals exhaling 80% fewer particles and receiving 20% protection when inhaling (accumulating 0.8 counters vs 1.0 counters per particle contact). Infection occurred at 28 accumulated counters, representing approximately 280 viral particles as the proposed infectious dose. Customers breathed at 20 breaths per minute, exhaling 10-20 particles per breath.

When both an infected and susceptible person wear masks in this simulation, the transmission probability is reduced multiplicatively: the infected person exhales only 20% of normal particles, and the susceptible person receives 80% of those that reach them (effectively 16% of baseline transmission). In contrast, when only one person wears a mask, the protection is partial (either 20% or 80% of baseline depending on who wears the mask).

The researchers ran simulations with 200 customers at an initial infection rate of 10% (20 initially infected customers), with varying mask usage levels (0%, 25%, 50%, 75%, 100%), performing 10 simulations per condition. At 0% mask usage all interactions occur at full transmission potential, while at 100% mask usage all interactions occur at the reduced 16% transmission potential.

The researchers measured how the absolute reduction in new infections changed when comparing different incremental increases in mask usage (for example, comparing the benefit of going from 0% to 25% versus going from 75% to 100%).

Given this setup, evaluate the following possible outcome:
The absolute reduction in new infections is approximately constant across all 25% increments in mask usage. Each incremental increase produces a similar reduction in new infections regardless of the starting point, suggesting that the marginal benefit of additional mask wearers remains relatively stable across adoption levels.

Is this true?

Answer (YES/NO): YES